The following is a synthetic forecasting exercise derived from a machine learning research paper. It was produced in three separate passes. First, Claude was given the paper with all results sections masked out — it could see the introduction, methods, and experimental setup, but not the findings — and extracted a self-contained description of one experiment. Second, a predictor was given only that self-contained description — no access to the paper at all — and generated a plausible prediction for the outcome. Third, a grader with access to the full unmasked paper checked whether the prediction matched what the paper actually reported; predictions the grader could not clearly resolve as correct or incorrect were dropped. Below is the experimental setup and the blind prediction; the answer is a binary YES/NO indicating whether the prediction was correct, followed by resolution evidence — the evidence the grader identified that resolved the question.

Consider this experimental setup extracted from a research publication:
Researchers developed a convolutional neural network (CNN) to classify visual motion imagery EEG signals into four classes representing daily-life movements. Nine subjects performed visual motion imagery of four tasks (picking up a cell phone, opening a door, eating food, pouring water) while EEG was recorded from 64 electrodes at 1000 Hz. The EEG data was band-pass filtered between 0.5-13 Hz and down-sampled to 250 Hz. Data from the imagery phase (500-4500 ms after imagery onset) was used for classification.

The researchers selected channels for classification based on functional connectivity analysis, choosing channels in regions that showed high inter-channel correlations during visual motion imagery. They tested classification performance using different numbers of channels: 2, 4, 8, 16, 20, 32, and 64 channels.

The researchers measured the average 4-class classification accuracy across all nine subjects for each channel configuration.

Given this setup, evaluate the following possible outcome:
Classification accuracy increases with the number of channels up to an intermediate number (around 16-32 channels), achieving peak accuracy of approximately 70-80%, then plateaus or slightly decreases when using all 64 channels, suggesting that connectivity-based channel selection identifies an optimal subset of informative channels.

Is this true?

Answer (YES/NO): NO